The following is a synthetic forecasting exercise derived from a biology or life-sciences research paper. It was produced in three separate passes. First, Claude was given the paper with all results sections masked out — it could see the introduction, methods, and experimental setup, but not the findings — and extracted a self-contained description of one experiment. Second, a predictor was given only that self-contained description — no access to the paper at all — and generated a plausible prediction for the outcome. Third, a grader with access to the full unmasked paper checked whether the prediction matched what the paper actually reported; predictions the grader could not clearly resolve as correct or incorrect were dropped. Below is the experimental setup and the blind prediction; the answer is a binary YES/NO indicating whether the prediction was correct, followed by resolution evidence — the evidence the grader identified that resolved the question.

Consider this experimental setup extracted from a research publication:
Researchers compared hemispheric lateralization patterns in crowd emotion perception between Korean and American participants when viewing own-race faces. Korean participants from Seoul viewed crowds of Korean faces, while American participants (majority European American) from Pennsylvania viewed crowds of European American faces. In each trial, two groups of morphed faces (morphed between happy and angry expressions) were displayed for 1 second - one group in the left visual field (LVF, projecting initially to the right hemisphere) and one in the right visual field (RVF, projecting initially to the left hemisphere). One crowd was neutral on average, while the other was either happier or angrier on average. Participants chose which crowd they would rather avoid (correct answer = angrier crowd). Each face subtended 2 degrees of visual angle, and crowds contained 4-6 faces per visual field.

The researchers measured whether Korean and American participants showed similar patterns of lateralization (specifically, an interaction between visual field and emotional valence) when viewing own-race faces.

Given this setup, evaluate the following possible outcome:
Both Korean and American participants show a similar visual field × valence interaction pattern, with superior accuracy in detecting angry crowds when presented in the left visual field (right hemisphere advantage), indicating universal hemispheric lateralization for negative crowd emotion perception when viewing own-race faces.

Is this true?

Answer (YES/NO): NO